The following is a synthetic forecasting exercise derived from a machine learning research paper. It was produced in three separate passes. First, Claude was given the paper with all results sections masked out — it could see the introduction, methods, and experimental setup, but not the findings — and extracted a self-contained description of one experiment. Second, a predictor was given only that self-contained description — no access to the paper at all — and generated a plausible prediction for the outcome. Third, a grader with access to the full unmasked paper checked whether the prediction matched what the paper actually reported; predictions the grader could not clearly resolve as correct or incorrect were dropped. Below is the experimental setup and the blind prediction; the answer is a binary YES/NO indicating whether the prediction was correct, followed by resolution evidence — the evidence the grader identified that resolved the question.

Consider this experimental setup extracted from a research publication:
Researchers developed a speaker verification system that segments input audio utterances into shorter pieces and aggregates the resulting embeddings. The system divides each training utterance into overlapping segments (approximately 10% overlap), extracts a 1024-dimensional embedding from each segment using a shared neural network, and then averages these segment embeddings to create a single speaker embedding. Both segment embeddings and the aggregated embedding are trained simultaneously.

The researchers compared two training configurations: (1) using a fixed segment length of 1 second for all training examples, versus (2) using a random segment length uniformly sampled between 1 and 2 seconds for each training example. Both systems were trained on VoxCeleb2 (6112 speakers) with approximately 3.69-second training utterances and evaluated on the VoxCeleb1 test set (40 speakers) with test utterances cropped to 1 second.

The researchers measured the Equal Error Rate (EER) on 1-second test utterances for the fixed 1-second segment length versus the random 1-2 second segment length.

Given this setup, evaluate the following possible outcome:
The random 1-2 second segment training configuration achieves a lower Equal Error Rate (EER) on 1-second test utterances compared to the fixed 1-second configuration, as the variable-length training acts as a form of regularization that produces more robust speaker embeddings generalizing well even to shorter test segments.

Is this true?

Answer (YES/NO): NO